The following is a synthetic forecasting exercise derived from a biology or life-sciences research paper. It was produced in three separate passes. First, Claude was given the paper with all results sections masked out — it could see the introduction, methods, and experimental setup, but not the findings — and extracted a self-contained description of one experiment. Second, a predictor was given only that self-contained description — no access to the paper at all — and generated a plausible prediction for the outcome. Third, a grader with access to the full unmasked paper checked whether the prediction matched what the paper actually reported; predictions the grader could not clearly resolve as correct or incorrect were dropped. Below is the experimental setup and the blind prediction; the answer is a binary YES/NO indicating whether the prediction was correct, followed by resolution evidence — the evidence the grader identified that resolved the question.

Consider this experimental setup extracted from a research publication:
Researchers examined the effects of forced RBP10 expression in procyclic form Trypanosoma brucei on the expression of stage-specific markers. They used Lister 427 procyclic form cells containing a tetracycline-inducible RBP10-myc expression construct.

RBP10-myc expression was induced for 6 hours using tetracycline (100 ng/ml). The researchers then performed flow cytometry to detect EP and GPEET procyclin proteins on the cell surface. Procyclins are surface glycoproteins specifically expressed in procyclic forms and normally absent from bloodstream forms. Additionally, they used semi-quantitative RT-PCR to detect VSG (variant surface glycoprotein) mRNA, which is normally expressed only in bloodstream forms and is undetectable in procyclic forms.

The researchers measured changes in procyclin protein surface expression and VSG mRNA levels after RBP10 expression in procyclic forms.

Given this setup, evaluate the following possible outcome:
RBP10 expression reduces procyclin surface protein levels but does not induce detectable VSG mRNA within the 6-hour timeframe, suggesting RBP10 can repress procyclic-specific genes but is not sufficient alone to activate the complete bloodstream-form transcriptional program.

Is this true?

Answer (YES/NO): NO